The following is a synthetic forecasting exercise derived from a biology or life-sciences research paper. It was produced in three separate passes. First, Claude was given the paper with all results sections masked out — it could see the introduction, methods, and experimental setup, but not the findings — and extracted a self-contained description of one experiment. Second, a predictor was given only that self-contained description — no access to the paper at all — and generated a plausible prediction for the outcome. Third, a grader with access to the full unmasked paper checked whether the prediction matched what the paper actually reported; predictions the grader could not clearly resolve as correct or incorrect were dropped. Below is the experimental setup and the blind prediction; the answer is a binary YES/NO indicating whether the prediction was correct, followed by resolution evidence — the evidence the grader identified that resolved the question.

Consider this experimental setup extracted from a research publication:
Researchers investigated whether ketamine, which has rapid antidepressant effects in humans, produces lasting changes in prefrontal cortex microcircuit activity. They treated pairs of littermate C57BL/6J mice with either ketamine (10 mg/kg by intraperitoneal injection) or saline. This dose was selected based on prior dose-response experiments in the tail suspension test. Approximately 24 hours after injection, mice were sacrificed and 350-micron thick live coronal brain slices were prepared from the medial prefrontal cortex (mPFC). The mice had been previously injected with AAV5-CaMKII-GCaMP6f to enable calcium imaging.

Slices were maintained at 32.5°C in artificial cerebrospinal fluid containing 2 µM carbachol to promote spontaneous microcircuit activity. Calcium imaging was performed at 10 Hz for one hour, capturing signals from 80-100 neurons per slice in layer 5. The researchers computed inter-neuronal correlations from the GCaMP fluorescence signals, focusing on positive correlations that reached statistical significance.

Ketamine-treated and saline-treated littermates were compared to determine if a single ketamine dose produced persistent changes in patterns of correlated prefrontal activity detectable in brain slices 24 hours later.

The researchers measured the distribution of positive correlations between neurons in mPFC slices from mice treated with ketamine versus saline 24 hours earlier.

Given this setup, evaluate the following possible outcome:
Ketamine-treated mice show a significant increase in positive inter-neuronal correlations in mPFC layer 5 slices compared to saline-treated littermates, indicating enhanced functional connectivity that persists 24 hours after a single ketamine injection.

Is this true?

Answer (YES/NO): YES